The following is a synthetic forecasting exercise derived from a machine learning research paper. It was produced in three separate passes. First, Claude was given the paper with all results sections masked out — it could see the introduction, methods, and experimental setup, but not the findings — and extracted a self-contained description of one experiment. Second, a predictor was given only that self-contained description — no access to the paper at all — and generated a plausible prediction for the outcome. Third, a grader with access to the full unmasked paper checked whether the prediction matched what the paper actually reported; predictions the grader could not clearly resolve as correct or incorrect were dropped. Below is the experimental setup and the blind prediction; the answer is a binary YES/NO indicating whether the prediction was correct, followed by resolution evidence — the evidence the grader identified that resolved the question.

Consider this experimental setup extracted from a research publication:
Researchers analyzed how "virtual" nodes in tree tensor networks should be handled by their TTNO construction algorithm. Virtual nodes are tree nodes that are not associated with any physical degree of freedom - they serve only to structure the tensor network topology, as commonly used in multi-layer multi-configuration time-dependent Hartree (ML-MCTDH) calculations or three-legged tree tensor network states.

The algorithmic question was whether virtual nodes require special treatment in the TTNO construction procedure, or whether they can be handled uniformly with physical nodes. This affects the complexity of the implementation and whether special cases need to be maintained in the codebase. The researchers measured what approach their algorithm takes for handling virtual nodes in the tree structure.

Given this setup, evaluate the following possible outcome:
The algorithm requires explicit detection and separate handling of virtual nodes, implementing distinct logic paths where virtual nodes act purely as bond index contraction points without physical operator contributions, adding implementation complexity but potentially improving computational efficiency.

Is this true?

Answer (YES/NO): NO